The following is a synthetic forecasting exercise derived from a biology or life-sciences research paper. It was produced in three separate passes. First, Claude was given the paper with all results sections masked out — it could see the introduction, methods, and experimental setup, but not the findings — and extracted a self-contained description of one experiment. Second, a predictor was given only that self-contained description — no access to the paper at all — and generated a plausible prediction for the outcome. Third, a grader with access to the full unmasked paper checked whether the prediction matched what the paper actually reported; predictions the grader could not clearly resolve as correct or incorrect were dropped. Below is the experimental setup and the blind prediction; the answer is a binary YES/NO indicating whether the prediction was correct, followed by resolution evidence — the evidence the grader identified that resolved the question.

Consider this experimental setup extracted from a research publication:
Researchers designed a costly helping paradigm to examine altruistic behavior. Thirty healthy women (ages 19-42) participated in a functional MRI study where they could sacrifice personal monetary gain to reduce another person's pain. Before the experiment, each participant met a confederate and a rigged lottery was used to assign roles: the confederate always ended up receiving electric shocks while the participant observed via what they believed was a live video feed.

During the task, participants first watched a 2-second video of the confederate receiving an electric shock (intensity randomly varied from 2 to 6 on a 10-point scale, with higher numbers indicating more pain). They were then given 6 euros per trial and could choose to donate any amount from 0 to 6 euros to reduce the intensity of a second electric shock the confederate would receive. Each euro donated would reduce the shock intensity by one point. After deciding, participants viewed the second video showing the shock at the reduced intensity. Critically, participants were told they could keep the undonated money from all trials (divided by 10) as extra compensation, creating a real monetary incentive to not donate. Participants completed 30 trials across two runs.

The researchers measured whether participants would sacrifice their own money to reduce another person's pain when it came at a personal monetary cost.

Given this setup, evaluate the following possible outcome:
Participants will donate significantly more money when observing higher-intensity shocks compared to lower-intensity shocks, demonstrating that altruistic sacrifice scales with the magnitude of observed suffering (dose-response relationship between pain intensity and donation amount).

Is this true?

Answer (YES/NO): YES